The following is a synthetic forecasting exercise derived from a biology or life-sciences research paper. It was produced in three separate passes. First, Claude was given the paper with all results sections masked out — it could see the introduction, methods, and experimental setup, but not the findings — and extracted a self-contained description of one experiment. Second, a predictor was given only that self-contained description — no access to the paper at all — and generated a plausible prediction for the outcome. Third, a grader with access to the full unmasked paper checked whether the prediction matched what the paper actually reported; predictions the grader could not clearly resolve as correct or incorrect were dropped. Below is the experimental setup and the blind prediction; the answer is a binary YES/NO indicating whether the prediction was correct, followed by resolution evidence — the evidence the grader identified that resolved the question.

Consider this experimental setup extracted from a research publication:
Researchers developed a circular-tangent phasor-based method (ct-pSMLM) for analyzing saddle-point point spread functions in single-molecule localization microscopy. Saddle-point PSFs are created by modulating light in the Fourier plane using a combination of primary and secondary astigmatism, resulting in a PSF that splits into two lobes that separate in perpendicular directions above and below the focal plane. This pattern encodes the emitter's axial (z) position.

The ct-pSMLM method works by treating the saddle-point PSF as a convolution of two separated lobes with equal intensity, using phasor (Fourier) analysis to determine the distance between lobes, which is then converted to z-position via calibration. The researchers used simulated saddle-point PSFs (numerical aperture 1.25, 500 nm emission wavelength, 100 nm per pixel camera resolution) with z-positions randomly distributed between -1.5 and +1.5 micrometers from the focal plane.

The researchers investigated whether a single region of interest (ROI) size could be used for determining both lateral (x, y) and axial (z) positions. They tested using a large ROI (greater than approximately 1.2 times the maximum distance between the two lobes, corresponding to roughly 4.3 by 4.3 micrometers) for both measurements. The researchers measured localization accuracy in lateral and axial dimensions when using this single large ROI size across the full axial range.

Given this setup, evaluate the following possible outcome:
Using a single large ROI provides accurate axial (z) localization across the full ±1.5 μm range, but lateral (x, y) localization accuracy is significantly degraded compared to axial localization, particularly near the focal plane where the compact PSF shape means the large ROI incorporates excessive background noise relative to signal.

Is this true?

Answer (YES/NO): NO